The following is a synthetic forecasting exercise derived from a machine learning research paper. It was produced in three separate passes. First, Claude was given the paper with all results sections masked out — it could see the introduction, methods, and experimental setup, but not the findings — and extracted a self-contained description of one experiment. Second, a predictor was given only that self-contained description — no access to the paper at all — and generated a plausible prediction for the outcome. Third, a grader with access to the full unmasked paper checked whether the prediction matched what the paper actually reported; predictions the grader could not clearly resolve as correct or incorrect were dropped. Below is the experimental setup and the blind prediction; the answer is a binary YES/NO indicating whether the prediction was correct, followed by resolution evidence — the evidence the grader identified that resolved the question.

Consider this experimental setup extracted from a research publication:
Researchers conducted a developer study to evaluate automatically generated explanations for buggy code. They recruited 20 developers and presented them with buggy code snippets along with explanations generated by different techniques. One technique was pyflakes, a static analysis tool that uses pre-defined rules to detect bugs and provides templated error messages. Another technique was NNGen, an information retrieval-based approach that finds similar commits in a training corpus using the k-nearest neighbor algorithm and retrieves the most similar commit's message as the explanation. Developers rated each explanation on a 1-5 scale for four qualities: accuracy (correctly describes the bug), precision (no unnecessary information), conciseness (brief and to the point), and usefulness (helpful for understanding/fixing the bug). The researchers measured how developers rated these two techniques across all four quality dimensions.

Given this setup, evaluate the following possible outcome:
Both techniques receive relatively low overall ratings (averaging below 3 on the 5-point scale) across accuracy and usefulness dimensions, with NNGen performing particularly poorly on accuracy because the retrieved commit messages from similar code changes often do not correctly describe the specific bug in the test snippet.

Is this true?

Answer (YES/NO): NO